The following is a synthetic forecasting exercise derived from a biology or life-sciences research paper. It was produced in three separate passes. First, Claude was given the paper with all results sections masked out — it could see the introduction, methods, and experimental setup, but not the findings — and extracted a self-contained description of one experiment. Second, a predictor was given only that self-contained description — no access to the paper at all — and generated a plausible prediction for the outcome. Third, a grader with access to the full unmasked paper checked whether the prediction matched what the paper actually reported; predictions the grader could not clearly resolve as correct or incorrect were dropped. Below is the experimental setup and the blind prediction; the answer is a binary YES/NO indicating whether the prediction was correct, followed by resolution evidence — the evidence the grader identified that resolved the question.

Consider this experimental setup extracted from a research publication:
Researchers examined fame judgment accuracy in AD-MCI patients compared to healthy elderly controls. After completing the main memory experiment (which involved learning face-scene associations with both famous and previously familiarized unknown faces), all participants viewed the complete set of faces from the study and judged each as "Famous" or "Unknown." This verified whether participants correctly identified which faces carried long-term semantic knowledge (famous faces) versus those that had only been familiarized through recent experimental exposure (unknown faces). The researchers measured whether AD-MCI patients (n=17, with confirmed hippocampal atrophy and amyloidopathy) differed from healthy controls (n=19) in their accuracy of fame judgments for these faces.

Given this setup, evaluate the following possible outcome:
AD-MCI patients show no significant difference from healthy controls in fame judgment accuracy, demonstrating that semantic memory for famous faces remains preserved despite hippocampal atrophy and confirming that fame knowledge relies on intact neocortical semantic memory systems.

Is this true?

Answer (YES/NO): YES